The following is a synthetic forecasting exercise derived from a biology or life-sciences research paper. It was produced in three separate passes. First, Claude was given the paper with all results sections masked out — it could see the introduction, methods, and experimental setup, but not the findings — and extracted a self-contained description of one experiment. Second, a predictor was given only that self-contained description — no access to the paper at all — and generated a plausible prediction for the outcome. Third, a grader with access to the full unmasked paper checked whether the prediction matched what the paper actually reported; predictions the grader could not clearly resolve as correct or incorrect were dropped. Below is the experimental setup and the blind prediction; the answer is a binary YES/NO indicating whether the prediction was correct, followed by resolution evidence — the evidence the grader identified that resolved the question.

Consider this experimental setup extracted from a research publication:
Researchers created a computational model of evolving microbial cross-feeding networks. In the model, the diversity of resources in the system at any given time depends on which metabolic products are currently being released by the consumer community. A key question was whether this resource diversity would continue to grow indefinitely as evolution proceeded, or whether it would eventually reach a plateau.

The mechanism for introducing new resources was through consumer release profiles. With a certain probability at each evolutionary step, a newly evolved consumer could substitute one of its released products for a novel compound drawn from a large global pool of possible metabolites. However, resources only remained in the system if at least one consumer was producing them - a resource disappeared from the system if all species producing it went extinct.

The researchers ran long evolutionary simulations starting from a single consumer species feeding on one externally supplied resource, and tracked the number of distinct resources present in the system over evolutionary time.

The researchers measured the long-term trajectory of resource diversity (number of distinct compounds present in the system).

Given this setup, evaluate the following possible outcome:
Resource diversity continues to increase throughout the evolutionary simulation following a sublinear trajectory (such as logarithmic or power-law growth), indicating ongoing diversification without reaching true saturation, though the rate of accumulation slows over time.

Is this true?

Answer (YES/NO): NO